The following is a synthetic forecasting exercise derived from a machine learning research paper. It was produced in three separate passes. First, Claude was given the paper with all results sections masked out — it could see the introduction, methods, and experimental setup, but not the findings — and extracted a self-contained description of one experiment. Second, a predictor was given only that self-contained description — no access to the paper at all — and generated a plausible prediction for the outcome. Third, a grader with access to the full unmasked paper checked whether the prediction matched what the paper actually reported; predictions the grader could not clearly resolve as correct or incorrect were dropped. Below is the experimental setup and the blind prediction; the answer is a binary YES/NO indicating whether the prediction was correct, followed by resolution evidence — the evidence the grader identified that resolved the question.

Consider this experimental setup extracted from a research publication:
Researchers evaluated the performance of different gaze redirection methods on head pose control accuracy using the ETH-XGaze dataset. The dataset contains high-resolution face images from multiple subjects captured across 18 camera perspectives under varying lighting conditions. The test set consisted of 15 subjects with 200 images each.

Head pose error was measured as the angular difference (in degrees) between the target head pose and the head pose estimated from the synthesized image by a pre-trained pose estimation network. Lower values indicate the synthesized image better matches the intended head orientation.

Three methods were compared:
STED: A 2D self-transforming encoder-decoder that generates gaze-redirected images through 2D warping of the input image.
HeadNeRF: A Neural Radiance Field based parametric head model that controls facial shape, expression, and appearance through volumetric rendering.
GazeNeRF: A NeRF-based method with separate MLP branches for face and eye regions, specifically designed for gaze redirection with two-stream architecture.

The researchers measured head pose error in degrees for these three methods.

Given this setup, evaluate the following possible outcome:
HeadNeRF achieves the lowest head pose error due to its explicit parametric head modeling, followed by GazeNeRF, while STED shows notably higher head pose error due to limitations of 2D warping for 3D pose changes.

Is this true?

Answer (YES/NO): NO